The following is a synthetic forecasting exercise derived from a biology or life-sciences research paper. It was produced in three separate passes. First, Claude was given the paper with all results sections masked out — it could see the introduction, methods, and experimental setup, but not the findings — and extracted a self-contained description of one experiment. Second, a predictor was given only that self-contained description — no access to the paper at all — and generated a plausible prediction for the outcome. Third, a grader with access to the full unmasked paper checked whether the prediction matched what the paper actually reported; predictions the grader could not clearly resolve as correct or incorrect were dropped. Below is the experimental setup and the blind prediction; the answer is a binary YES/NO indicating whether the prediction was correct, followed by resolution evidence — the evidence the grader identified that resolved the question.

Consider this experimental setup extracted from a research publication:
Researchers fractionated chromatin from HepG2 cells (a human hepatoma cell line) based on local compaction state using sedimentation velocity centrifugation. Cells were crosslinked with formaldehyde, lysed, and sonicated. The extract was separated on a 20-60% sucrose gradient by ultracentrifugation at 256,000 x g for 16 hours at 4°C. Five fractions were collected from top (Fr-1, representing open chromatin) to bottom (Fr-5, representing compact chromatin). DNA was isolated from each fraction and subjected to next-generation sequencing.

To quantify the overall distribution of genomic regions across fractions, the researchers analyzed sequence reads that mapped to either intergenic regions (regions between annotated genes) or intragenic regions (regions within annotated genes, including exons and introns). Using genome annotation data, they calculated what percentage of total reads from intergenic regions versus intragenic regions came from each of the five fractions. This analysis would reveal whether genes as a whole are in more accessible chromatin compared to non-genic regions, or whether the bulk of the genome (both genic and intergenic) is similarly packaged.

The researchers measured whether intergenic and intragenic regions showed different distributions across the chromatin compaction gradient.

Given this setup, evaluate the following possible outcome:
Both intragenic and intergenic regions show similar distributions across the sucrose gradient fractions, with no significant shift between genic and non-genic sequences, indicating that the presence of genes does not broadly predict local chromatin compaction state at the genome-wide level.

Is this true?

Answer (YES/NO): YES